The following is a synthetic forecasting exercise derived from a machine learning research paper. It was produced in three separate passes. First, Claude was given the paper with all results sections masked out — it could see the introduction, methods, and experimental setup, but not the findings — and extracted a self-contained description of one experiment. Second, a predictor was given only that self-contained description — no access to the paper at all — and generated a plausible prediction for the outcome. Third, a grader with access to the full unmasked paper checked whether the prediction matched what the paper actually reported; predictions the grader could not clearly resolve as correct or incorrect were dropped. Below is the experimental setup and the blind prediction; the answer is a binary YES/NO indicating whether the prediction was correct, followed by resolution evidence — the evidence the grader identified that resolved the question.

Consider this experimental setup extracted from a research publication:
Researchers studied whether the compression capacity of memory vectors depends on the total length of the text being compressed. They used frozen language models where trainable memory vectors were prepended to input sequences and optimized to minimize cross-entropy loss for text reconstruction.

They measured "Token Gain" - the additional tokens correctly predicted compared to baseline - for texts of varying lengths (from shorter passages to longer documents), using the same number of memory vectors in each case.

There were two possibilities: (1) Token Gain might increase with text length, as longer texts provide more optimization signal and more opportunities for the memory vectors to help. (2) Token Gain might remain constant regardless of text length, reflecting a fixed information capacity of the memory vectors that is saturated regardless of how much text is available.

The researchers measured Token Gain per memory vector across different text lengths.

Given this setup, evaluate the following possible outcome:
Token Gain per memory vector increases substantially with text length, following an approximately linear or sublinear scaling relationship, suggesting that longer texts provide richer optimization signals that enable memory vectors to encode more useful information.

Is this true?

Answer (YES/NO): NO